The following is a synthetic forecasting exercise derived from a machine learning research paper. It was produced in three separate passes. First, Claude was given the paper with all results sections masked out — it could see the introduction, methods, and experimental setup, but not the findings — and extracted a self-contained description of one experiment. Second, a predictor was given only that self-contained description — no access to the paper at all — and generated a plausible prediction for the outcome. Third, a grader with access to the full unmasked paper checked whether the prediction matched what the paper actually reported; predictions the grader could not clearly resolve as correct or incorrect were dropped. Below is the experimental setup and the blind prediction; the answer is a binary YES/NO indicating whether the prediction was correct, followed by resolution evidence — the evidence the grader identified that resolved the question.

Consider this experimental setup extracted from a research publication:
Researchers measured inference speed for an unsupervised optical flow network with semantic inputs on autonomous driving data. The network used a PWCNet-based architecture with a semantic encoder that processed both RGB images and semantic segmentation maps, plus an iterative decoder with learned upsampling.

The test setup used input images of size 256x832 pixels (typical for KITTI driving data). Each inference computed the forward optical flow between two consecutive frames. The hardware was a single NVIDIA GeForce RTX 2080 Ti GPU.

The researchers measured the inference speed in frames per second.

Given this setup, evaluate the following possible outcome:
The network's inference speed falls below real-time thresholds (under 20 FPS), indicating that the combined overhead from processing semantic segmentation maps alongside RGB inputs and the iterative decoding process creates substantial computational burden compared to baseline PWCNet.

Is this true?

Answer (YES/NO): NO